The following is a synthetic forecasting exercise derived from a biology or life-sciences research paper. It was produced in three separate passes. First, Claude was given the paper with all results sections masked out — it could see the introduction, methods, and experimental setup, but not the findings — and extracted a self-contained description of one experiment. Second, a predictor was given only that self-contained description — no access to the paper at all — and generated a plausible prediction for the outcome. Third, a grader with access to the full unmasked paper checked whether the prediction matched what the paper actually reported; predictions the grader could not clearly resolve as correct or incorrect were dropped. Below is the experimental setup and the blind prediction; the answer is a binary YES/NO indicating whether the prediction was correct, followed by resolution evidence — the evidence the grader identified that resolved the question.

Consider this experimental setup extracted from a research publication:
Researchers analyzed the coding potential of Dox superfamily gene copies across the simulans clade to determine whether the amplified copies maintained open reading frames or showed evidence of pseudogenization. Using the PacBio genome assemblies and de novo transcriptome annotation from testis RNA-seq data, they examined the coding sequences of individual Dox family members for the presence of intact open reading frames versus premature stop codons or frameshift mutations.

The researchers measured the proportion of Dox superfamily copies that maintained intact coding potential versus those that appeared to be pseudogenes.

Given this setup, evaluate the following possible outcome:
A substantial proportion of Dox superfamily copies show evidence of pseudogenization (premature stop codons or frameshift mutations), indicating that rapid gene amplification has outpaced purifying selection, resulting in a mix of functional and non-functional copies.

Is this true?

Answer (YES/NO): NO